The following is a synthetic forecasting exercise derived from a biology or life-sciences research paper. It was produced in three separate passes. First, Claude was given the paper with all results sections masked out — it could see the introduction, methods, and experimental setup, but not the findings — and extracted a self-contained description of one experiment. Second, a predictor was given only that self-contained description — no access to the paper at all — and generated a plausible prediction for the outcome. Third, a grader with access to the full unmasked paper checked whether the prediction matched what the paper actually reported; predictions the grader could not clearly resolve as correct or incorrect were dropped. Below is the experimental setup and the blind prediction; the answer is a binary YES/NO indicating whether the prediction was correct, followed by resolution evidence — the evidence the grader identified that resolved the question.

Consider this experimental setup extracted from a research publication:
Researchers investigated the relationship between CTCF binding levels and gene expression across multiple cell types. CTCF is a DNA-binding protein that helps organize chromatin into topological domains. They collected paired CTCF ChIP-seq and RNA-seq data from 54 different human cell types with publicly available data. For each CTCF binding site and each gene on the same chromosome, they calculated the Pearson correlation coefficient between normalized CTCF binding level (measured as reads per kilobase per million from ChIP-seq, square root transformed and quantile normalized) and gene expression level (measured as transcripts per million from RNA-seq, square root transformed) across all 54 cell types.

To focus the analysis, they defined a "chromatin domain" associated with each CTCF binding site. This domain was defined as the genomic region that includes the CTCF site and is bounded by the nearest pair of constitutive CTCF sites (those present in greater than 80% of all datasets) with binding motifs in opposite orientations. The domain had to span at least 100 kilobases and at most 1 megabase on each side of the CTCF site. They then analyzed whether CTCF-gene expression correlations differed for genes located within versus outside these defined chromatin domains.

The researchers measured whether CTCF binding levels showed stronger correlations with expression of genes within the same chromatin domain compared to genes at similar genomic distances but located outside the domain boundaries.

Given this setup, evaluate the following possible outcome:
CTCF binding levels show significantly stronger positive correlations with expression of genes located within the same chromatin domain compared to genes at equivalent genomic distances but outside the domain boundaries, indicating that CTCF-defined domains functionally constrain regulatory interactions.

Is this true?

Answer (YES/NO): YES